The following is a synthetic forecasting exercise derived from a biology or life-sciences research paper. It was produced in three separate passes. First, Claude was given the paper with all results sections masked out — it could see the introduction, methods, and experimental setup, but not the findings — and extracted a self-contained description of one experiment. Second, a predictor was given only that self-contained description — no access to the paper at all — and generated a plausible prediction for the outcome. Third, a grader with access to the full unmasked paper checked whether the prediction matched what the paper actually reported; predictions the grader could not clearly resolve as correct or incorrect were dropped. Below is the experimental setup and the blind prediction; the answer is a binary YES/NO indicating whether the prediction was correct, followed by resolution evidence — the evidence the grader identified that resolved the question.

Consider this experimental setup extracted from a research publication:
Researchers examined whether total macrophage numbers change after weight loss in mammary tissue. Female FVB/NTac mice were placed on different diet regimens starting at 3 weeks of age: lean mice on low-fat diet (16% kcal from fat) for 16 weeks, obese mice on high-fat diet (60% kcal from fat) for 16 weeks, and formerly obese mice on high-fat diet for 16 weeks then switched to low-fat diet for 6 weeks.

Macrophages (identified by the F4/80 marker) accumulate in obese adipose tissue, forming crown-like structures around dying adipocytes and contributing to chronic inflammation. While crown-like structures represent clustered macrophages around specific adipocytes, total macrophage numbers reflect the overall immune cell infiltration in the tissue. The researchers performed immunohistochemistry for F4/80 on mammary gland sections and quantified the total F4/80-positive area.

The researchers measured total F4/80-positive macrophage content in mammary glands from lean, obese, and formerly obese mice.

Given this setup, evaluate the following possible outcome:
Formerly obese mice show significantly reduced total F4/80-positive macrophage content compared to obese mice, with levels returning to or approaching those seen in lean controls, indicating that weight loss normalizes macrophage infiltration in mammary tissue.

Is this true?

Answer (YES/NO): NO